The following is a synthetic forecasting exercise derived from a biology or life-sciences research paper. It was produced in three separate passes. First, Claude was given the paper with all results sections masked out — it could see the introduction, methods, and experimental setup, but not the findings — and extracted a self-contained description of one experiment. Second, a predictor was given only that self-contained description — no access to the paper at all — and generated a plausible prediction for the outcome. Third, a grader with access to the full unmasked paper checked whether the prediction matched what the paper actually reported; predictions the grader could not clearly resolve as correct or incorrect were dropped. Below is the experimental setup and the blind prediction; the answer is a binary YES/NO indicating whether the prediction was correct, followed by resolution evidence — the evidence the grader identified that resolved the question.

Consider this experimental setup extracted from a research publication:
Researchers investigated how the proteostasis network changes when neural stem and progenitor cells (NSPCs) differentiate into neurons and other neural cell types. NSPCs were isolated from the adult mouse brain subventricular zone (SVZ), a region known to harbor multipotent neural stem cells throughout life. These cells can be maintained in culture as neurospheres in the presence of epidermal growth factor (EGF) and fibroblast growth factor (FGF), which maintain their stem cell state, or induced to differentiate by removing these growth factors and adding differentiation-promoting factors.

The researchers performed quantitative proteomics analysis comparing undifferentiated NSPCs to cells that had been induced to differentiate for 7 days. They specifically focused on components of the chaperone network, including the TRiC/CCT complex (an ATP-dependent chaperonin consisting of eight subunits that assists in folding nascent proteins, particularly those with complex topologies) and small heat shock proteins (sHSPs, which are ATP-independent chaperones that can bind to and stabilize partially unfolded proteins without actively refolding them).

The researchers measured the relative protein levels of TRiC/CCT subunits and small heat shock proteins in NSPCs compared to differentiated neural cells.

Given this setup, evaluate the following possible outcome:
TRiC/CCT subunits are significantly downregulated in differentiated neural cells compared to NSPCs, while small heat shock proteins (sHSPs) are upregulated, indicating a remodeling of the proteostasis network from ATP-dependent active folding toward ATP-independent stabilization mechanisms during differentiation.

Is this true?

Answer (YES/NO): YES